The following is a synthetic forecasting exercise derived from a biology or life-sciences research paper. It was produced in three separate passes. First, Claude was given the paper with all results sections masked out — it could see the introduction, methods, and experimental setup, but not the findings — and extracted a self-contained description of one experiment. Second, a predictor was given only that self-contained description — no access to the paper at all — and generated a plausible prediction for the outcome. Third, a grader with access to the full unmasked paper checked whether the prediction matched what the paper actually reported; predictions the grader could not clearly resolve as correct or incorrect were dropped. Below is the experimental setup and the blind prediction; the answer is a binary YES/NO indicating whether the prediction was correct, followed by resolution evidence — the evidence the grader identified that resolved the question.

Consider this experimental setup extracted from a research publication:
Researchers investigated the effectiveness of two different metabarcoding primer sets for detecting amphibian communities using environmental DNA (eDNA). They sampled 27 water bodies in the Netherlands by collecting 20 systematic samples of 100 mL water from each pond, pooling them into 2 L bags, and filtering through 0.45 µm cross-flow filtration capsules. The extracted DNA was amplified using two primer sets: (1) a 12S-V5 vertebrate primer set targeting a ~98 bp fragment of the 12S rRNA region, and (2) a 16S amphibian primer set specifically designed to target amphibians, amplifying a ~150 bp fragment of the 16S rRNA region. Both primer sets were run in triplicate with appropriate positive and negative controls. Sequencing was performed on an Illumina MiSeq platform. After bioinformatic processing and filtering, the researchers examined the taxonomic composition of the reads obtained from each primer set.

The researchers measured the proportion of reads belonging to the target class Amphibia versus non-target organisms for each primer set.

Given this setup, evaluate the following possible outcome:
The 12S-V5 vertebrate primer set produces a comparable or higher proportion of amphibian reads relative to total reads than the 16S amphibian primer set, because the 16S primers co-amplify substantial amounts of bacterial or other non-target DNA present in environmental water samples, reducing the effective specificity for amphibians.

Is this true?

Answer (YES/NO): YES